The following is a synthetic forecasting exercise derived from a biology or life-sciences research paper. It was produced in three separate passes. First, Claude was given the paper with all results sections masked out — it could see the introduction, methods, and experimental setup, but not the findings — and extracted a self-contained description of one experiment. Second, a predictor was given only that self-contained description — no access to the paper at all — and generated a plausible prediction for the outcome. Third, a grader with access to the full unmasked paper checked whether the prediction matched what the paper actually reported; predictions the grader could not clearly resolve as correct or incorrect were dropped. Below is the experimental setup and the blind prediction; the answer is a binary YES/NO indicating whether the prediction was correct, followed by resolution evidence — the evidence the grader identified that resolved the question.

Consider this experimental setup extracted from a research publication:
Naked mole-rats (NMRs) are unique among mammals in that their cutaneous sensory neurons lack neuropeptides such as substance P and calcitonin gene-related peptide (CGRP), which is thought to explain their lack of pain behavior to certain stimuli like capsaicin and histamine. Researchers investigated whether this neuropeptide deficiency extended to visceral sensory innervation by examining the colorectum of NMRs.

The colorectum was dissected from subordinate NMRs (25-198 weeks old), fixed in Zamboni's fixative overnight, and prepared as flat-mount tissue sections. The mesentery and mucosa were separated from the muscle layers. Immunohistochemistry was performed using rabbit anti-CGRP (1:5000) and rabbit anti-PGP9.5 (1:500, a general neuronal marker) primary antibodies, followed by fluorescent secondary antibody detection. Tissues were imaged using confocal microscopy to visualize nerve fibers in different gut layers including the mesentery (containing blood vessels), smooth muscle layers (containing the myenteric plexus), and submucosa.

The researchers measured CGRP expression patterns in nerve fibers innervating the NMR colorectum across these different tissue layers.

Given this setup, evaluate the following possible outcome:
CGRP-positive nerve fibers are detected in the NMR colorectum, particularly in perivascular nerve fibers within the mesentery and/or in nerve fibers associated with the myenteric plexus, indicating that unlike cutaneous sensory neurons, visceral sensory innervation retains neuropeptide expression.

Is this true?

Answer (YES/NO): YES